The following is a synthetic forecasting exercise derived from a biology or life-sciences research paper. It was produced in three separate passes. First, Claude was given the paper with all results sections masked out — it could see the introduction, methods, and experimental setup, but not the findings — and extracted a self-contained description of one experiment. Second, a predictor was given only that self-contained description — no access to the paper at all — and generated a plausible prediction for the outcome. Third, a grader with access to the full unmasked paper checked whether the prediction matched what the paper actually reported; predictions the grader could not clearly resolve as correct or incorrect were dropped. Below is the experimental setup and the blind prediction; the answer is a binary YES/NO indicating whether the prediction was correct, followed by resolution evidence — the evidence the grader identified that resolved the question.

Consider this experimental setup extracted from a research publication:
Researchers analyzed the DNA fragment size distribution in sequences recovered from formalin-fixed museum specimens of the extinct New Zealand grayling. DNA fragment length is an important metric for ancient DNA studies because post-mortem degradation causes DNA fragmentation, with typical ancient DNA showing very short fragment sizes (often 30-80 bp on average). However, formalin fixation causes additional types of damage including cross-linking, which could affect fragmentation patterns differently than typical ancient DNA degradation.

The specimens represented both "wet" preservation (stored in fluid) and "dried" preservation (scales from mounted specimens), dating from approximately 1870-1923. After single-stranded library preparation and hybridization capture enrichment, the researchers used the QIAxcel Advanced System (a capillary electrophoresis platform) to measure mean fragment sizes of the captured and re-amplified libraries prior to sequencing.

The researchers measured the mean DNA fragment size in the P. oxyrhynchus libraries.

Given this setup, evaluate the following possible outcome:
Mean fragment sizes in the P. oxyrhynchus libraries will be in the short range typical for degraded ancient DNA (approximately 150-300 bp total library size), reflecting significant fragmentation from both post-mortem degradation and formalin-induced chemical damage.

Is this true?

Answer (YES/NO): NO